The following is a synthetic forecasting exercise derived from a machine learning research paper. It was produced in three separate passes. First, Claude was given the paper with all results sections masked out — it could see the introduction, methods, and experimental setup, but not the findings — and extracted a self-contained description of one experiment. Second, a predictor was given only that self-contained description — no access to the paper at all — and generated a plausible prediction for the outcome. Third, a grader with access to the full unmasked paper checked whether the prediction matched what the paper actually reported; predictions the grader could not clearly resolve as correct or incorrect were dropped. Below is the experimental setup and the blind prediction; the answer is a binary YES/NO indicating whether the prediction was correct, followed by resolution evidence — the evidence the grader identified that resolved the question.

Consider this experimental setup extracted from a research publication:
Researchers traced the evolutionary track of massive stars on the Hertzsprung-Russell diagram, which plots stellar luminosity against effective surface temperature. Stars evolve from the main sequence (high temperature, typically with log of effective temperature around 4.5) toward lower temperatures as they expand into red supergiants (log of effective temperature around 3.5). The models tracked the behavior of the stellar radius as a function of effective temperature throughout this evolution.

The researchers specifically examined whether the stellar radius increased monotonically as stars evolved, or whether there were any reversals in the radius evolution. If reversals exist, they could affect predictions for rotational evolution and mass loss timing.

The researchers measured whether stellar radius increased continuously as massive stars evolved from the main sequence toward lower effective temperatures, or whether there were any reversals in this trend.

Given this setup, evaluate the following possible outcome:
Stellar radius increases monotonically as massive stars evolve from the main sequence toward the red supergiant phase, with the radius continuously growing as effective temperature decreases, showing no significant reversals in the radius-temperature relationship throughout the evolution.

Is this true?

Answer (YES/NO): NO